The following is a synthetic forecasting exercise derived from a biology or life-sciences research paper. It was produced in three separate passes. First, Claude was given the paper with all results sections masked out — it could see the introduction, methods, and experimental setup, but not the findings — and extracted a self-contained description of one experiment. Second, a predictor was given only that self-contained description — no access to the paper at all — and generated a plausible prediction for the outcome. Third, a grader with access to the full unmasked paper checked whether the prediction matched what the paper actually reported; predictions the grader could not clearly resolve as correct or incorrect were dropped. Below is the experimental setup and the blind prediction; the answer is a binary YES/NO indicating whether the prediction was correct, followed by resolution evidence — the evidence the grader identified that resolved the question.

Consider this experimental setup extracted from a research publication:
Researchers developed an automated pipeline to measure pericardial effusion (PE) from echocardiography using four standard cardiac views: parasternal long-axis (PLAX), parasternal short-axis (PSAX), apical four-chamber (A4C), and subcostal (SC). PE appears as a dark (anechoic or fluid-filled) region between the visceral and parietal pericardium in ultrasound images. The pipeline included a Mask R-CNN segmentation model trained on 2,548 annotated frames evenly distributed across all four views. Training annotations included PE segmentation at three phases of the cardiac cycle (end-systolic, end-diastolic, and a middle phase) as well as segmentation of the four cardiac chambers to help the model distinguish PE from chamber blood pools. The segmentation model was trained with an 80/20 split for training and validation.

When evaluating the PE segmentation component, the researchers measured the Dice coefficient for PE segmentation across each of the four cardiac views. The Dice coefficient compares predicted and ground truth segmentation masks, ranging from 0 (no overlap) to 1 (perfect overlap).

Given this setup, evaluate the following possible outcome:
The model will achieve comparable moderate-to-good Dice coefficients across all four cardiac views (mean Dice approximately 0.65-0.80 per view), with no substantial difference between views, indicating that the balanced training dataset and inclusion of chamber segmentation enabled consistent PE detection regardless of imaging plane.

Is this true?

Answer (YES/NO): NO